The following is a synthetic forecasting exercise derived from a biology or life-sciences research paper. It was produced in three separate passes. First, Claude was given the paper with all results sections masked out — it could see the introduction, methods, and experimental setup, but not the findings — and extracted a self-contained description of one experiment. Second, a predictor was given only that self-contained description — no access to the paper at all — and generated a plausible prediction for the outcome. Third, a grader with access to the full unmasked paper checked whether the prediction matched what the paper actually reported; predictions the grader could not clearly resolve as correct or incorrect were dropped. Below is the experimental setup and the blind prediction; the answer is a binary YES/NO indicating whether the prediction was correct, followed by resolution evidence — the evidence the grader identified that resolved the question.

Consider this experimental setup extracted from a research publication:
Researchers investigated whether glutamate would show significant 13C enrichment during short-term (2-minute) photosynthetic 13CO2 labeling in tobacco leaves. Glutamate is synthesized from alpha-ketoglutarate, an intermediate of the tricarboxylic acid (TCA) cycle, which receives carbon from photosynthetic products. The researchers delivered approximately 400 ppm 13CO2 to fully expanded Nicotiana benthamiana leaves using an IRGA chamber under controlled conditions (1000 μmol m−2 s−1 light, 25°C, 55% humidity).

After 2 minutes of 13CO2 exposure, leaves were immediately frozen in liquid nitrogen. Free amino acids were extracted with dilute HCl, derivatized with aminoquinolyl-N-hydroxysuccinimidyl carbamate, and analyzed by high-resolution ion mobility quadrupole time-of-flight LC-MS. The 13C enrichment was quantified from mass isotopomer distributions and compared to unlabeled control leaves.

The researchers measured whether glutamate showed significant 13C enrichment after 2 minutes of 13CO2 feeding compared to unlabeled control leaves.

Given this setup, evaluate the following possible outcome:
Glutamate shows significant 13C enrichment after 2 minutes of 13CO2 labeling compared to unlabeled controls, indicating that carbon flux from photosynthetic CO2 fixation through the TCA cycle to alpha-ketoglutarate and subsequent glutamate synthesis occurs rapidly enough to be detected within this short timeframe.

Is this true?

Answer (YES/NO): NO